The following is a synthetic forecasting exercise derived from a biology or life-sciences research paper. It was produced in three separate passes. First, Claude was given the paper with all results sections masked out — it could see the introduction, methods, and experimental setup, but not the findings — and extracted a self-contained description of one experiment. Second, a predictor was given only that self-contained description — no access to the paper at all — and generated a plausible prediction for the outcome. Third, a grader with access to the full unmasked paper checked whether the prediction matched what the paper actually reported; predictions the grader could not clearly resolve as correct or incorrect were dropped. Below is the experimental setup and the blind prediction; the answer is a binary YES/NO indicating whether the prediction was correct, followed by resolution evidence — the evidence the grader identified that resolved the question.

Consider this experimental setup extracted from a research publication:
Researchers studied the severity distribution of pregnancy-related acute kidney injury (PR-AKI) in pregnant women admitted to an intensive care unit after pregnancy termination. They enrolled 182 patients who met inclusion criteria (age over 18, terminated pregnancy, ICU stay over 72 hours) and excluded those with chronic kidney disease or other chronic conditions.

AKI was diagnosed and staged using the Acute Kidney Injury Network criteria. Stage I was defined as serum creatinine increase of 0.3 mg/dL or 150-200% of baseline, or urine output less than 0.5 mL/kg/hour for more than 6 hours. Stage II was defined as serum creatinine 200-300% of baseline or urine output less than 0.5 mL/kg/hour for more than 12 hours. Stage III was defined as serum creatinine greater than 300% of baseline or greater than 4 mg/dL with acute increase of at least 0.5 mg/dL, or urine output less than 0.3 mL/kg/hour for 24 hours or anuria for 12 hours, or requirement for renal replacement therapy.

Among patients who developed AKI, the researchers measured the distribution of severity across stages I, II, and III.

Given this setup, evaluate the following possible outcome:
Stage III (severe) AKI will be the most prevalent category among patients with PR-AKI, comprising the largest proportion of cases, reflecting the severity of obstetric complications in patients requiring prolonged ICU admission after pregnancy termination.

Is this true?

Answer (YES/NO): NO